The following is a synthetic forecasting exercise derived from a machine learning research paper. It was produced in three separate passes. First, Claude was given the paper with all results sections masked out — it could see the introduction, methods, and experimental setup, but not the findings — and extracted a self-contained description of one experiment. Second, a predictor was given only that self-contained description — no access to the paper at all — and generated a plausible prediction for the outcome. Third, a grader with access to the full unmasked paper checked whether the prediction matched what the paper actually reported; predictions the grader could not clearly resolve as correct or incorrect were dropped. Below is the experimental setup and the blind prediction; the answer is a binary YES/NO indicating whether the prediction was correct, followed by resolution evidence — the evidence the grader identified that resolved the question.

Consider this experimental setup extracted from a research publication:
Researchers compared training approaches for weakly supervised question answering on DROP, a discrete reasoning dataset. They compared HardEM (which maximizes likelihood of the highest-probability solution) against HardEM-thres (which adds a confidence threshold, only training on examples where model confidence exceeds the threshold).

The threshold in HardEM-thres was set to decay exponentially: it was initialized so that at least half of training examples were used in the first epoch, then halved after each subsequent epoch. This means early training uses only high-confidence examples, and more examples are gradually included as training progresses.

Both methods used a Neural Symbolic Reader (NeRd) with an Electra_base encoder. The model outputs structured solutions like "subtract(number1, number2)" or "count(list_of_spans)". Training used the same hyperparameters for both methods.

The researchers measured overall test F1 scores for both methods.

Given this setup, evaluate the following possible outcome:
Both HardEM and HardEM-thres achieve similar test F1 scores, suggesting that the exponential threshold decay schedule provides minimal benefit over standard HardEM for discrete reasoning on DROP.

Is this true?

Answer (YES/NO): YES